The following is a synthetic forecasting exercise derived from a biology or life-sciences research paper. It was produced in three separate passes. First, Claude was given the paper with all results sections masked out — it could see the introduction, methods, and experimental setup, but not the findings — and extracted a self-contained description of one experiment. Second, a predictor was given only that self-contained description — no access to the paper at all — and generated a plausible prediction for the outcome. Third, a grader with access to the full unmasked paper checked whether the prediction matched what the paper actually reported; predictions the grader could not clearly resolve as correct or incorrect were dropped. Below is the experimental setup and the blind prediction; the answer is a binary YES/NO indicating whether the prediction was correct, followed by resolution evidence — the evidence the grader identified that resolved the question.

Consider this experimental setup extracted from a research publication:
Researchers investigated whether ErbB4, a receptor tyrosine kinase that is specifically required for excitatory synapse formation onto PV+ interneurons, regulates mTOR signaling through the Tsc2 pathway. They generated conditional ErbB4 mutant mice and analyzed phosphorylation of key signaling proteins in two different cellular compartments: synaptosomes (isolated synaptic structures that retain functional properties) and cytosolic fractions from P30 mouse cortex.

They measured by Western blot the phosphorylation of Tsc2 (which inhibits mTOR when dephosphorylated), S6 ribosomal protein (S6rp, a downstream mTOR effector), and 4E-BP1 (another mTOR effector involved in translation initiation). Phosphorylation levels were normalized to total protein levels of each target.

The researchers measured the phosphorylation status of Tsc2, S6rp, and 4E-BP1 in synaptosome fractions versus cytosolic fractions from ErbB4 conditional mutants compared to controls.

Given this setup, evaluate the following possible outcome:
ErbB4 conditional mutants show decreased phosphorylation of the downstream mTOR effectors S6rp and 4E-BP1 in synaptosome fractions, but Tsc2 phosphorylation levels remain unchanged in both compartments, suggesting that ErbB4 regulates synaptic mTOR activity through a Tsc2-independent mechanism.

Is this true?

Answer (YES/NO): NO